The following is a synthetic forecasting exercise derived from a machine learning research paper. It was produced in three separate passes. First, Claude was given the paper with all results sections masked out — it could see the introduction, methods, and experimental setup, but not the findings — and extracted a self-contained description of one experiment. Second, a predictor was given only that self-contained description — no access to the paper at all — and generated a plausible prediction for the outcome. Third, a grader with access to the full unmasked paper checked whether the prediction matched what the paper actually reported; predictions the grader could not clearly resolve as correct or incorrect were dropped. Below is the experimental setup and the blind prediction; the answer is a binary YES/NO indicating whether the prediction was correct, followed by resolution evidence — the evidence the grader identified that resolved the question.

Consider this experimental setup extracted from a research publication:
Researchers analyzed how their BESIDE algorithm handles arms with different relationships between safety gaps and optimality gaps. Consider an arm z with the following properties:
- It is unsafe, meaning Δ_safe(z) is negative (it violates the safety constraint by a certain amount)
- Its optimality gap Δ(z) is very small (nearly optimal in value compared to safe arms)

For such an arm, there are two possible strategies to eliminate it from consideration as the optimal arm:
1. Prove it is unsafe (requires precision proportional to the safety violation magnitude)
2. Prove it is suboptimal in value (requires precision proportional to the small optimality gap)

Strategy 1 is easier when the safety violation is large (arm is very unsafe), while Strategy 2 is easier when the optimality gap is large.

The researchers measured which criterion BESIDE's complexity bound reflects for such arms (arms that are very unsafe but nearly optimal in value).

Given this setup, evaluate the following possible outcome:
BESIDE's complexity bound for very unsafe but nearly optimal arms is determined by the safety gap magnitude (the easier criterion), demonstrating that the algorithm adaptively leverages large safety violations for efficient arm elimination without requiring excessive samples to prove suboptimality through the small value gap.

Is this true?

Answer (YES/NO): YES